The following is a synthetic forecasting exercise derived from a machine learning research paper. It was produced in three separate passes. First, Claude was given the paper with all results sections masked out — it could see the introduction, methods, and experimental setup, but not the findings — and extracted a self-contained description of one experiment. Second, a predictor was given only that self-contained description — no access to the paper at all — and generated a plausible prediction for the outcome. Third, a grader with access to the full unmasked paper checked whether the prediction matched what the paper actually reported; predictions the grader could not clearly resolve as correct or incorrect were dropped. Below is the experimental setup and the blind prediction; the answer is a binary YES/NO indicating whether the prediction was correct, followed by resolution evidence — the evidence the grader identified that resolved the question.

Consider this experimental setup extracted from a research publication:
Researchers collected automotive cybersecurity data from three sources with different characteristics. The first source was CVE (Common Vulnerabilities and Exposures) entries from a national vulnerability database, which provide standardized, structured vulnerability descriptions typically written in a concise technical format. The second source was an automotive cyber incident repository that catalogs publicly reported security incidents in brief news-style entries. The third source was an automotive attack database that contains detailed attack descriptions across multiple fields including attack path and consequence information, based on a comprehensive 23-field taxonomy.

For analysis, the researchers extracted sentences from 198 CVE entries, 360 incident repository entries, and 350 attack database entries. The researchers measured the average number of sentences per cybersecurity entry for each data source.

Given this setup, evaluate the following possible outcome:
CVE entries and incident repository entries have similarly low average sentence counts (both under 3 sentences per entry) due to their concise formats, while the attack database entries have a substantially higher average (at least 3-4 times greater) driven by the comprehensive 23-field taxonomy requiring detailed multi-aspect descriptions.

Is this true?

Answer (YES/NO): NO